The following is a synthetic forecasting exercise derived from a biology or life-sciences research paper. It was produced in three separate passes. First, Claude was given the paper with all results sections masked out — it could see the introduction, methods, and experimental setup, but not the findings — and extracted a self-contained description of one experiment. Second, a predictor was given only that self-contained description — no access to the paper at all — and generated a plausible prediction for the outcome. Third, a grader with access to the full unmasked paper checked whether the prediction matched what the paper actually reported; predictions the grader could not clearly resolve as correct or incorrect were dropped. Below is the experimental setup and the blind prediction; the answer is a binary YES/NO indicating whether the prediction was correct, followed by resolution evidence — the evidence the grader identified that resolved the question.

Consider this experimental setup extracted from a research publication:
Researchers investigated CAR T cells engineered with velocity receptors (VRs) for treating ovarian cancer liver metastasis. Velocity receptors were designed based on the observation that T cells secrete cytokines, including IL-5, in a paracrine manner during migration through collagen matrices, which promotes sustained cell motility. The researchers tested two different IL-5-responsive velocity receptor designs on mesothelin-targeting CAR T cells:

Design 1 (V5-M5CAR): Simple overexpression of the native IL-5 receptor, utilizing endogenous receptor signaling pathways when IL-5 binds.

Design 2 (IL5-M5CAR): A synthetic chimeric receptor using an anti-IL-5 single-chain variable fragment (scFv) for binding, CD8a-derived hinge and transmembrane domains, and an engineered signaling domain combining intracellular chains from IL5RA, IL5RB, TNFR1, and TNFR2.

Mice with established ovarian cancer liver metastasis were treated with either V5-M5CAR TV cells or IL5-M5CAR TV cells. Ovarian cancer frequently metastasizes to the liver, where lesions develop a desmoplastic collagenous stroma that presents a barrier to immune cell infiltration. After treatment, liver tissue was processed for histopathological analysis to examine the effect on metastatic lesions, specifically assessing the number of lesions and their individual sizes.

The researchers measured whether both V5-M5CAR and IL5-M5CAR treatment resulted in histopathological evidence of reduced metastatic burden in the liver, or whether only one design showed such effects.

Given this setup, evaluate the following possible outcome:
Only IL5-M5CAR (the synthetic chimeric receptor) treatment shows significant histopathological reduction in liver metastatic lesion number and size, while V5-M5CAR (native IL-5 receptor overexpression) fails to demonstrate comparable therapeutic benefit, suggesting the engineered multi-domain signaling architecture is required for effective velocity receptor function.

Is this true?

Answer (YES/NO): NO